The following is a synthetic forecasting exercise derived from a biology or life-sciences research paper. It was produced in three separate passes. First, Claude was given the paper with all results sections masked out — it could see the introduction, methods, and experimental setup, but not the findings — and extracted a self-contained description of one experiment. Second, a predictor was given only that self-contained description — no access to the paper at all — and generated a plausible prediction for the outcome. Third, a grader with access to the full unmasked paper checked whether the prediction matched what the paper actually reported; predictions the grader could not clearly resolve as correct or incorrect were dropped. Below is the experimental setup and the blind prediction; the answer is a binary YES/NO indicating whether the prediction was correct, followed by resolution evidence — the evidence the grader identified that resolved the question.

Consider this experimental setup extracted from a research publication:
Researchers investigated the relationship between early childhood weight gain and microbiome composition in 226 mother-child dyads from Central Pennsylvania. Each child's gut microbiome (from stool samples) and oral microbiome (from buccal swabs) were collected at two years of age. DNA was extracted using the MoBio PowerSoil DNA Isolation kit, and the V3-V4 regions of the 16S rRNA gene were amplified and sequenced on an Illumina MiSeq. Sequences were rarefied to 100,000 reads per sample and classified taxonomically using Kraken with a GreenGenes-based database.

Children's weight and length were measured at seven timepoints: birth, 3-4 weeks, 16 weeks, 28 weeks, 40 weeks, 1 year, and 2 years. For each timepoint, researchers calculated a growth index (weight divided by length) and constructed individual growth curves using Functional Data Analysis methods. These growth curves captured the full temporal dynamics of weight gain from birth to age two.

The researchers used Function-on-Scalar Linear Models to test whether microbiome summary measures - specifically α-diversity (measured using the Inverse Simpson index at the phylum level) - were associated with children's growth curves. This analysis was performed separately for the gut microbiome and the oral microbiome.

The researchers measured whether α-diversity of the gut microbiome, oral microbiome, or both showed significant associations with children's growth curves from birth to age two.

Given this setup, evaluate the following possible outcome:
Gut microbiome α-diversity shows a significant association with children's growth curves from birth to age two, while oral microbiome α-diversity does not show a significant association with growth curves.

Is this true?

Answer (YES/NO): NO